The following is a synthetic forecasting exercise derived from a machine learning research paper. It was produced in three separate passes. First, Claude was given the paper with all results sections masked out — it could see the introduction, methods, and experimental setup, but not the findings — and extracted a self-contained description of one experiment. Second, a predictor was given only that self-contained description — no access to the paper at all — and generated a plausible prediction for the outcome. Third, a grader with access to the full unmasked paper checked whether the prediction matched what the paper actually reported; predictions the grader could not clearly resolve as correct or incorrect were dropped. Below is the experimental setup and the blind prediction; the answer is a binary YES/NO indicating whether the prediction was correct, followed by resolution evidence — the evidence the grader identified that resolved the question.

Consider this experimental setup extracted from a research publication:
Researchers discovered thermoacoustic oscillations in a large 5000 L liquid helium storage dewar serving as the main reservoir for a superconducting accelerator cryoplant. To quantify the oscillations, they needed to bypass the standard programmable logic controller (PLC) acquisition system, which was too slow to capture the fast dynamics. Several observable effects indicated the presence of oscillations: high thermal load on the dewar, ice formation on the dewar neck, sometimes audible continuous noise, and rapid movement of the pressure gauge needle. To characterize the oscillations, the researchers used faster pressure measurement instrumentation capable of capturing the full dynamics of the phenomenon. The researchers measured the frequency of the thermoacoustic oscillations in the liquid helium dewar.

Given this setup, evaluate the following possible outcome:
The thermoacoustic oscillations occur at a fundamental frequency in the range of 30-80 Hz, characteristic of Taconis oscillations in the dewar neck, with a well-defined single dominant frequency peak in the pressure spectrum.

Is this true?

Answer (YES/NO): NO